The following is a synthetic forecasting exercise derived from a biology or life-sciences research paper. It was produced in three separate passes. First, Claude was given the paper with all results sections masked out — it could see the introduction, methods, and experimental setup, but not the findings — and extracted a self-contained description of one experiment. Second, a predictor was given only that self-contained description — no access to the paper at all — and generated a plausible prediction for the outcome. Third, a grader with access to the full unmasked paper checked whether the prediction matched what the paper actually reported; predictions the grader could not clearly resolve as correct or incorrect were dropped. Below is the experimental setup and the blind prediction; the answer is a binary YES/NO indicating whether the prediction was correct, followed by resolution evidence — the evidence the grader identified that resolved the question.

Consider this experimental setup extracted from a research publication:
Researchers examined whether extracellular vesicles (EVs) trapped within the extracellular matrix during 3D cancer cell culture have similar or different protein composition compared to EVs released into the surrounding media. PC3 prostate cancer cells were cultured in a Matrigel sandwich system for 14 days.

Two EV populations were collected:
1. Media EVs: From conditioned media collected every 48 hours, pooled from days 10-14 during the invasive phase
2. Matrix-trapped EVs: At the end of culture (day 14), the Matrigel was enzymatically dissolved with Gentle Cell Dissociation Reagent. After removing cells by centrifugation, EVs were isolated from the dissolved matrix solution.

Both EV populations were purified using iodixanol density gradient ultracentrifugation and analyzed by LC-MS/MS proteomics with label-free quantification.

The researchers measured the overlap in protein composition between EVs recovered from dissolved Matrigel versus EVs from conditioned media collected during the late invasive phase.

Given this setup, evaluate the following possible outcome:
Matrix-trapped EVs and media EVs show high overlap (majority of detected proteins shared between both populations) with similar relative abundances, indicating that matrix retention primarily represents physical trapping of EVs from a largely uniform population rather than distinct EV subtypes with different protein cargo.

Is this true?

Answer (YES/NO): NO